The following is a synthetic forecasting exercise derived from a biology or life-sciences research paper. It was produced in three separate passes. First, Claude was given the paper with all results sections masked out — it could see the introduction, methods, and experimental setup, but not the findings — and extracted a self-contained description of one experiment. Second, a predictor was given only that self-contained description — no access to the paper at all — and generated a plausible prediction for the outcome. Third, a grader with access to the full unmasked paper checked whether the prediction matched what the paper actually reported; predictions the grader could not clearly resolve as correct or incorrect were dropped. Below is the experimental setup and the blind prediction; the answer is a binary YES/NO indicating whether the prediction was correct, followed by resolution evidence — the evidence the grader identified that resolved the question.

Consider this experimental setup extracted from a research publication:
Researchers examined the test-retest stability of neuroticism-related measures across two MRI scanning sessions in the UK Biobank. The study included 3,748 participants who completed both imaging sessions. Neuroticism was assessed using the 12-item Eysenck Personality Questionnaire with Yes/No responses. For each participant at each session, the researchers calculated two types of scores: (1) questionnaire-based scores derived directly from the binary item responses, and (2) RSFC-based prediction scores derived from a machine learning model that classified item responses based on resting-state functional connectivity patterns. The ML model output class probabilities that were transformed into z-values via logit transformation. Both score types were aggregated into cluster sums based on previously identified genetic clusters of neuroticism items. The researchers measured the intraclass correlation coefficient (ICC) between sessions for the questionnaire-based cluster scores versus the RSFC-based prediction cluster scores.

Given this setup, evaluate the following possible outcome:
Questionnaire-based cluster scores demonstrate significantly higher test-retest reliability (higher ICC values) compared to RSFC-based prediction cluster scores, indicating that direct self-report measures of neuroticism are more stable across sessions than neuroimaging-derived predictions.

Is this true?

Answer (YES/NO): YES